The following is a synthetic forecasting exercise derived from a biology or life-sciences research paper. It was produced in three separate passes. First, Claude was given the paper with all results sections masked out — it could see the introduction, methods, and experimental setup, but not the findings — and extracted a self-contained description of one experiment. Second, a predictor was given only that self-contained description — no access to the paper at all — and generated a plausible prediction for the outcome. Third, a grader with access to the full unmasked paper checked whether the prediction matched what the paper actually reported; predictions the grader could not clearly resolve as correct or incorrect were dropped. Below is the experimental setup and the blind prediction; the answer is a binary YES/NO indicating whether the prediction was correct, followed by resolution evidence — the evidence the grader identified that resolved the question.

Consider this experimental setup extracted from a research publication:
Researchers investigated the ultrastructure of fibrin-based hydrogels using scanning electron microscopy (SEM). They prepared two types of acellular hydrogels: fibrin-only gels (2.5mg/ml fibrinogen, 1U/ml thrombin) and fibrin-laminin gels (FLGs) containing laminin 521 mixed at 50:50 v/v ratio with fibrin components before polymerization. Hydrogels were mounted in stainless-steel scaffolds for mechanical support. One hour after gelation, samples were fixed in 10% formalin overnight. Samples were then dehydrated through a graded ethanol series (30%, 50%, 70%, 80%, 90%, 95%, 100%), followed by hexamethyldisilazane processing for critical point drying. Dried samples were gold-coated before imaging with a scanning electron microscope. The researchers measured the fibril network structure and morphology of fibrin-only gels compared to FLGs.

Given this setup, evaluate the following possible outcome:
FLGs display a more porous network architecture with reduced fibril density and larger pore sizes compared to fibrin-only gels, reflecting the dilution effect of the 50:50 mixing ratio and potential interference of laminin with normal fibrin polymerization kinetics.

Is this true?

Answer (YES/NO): NO